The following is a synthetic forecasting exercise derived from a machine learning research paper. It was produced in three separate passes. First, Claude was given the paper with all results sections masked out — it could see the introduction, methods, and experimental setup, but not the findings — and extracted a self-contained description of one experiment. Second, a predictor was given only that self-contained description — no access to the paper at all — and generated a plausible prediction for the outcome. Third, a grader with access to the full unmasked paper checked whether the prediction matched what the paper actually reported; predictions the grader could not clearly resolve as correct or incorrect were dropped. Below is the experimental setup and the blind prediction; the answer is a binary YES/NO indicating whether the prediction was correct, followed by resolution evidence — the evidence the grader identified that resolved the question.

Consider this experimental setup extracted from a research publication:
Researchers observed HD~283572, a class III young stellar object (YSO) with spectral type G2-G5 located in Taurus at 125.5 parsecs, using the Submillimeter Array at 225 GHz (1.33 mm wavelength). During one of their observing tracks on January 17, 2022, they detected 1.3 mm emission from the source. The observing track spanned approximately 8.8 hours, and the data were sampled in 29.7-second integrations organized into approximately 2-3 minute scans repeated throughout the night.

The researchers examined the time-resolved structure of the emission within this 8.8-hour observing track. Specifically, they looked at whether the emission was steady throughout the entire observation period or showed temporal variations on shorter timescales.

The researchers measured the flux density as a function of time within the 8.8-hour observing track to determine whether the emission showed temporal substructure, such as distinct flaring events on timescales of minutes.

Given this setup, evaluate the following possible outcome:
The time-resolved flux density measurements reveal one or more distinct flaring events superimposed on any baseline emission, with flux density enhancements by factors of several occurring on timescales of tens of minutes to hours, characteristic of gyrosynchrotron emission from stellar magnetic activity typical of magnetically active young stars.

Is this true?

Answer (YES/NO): NO